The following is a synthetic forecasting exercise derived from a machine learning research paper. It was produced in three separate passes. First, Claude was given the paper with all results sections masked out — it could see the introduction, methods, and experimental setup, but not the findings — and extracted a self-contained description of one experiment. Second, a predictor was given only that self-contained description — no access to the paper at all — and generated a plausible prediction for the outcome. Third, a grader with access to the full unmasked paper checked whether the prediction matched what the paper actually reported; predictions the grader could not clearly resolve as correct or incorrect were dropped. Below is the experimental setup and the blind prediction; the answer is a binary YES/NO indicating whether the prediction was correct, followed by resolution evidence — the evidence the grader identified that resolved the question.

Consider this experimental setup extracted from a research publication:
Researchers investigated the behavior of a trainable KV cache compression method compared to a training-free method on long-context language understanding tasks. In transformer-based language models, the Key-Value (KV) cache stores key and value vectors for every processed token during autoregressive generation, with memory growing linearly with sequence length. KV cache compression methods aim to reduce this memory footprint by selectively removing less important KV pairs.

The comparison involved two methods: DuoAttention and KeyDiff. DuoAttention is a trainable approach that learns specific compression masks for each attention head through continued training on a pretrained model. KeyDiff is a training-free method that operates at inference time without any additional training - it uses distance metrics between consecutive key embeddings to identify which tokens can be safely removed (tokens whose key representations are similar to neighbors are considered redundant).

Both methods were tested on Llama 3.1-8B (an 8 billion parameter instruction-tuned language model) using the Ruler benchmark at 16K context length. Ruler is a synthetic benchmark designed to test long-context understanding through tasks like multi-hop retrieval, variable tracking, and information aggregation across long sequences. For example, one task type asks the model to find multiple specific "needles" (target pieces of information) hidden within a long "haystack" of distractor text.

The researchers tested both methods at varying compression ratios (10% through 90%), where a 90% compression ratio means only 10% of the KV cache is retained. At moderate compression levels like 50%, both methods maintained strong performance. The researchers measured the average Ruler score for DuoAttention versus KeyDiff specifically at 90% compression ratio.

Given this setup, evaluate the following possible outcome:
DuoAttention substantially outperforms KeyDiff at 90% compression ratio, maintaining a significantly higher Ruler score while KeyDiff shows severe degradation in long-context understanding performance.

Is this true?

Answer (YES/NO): NO